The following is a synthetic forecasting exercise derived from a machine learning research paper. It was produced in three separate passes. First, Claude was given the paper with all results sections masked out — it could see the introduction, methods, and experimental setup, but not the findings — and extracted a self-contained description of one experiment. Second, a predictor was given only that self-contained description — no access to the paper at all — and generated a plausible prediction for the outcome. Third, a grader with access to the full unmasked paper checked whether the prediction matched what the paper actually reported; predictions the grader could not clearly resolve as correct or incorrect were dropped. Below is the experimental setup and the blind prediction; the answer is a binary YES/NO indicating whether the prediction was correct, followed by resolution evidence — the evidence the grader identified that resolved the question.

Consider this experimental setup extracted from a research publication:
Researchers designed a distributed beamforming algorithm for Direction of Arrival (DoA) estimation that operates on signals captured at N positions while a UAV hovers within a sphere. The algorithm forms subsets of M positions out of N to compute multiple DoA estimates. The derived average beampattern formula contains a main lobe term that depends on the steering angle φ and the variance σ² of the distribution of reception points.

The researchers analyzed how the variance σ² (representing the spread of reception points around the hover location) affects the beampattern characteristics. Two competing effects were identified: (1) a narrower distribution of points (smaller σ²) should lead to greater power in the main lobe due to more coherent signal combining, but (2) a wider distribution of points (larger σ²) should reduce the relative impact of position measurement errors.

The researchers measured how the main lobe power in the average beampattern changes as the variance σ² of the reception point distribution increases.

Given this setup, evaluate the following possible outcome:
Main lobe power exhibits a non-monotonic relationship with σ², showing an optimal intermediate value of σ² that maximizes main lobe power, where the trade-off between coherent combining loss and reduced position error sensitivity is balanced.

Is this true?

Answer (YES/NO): NO